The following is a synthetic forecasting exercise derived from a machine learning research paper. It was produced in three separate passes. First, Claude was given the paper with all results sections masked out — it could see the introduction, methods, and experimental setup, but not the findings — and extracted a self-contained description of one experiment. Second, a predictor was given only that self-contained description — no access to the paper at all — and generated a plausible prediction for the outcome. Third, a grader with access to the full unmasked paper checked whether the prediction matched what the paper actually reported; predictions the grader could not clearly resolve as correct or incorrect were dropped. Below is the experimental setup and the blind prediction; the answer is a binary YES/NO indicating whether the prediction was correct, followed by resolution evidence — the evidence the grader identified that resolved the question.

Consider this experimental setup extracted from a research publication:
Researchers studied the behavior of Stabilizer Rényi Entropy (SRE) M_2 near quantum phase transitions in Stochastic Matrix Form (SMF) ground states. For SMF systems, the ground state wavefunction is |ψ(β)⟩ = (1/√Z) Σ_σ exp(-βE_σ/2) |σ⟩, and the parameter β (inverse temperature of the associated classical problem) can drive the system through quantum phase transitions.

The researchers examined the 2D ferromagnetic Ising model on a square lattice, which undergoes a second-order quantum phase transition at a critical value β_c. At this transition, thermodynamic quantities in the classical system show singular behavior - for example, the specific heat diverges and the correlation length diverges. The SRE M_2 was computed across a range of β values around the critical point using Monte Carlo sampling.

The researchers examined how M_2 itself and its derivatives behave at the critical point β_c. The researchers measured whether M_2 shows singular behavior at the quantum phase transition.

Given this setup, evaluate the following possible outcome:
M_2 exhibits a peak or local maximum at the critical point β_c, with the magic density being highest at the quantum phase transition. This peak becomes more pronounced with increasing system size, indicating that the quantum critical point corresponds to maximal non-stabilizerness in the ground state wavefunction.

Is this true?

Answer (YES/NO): NO